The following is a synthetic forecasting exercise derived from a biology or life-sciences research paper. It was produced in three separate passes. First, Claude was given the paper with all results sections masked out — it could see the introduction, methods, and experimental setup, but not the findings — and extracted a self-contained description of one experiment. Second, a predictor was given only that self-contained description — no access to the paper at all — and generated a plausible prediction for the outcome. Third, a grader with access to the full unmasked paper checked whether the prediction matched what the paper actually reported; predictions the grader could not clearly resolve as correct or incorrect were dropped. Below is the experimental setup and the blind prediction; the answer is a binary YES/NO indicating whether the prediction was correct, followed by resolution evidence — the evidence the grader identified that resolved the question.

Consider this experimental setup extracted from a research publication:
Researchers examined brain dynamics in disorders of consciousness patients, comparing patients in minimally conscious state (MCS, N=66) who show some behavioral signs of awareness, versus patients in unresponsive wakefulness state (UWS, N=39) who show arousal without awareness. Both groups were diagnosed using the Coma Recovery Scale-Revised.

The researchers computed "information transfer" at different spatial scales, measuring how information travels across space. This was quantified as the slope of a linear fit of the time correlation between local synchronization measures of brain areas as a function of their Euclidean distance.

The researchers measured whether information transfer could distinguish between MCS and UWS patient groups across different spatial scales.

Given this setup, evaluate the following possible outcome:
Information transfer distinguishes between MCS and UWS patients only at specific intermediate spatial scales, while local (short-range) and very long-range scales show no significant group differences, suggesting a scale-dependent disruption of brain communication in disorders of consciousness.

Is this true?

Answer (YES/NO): NO